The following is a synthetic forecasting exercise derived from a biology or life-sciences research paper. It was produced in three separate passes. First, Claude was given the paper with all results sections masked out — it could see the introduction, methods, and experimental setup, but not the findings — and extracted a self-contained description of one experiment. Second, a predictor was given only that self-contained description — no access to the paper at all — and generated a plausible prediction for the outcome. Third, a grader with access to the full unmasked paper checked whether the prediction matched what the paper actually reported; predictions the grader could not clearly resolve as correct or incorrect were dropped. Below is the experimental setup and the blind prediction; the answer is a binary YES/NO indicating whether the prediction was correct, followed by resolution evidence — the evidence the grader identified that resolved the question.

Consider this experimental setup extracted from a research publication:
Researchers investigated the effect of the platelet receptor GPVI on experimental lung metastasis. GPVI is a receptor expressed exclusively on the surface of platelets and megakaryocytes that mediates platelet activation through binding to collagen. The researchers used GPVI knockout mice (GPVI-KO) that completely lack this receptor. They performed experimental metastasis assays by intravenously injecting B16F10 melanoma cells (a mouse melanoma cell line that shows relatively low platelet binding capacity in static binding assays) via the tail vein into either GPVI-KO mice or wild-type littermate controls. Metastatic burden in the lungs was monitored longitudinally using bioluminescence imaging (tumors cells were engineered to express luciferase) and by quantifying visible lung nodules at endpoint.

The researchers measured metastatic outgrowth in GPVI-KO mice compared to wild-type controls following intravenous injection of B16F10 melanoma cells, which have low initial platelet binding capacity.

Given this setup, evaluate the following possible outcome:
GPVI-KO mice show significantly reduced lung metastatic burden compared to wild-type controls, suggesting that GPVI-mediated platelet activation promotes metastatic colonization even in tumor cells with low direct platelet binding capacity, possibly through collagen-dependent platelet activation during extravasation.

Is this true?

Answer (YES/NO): NO